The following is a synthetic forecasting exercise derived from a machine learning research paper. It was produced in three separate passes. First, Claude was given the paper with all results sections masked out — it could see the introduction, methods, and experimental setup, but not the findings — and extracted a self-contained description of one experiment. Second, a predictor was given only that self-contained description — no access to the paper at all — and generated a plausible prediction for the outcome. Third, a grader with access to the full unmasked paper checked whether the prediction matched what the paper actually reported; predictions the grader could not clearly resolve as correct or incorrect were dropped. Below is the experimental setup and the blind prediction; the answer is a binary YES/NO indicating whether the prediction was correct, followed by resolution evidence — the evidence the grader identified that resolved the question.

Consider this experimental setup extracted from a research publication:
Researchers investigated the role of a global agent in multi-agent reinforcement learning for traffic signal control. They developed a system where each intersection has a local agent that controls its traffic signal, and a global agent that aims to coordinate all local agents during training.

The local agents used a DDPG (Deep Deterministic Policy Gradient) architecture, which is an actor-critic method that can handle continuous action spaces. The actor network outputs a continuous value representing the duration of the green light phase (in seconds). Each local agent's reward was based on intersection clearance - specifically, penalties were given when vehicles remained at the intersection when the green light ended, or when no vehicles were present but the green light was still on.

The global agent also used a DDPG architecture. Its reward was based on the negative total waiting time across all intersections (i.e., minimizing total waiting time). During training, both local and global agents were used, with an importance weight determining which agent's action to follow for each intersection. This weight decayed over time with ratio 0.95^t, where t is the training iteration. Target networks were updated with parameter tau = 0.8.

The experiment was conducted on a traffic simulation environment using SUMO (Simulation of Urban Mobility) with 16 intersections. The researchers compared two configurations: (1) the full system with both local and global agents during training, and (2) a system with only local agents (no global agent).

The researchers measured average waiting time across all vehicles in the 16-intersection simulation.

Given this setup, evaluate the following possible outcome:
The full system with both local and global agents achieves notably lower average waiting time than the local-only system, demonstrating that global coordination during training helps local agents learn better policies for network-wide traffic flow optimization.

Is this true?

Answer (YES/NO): YES